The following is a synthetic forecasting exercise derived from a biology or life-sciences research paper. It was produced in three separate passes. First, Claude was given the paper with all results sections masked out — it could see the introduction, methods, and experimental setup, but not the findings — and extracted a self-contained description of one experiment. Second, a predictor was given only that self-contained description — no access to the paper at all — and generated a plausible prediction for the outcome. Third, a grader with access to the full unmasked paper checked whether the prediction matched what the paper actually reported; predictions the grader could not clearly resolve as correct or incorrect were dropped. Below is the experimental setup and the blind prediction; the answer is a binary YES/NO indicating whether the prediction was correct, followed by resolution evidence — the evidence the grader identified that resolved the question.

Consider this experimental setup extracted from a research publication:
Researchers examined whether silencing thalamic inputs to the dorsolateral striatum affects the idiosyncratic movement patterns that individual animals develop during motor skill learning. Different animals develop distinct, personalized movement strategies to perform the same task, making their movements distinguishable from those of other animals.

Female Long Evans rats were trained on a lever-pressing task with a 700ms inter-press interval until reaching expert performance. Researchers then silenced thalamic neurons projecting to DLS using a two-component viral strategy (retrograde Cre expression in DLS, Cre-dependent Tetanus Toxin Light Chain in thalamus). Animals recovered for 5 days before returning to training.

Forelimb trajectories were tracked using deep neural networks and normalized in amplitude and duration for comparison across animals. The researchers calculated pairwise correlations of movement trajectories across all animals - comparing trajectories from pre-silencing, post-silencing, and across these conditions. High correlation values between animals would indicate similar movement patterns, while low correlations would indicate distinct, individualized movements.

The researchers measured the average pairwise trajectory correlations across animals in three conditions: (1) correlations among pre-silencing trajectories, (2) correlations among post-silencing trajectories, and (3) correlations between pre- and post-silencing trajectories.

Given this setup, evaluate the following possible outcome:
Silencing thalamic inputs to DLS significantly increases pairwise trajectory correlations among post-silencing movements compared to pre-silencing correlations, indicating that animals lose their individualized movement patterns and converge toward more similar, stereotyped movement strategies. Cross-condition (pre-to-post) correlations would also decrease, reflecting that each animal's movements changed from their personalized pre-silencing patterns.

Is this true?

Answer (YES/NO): YES